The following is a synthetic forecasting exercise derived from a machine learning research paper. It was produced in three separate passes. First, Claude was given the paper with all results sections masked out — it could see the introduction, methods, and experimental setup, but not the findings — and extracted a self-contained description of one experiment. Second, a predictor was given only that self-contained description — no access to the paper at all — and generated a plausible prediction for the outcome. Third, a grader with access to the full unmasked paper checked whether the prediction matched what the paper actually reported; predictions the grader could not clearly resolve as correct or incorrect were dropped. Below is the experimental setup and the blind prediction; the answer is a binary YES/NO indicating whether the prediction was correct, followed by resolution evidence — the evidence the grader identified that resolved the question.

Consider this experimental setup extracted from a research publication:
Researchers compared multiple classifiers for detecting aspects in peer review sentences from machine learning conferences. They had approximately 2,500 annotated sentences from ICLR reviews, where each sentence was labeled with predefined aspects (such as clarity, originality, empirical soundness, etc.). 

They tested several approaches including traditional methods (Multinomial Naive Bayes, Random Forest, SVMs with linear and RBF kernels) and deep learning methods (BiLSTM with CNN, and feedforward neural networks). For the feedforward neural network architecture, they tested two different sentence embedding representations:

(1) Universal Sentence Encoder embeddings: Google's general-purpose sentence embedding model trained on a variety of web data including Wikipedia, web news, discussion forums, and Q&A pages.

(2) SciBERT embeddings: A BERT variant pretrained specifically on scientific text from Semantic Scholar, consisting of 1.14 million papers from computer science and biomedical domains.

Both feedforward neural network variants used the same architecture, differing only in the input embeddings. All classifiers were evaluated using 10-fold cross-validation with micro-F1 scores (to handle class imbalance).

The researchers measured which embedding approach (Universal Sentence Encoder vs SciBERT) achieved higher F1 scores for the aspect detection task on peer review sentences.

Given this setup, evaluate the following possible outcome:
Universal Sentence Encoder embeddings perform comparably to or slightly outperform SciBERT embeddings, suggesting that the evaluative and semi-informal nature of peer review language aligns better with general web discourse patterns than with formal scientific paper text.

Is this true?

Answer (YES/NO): YES